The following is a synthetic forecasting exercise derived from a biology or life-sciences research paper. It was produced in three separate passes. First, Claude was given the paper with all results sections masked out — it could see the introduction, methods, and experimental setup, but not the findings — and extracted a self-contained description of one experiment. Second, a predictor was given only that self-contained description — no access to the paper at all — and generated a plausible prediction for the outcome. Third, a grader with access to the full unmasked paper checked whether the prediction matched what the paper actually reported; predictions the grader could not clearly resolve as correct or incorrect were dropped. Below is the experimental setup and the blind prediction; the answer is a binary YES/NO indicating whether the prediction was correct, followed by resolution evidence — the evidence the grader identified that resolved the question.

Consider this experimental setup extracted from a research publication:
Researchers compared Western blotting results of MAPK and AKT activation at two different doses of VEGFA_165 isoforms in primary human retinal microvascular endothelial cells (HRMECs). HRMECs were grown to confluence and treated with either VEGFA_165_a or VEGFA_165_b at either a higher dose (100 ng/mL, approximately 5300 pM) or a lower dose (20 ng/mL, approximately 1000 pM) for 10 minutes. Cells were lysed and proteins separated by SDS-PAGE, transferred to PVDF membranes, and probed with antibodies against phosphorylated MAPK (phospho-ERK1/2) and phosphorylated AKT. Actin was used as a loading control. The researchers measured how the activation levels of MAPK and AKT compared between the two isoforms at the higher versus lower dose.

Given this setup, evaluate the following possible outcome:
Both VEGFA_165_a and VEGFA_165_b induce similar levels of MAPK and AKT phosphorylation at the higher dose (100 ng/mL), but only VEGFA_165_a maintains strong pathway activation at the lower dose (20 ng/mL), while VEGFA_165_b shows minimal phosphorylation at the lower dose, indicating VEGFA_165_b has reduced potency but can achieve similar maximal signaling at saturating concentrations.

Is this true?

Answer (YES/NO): YES